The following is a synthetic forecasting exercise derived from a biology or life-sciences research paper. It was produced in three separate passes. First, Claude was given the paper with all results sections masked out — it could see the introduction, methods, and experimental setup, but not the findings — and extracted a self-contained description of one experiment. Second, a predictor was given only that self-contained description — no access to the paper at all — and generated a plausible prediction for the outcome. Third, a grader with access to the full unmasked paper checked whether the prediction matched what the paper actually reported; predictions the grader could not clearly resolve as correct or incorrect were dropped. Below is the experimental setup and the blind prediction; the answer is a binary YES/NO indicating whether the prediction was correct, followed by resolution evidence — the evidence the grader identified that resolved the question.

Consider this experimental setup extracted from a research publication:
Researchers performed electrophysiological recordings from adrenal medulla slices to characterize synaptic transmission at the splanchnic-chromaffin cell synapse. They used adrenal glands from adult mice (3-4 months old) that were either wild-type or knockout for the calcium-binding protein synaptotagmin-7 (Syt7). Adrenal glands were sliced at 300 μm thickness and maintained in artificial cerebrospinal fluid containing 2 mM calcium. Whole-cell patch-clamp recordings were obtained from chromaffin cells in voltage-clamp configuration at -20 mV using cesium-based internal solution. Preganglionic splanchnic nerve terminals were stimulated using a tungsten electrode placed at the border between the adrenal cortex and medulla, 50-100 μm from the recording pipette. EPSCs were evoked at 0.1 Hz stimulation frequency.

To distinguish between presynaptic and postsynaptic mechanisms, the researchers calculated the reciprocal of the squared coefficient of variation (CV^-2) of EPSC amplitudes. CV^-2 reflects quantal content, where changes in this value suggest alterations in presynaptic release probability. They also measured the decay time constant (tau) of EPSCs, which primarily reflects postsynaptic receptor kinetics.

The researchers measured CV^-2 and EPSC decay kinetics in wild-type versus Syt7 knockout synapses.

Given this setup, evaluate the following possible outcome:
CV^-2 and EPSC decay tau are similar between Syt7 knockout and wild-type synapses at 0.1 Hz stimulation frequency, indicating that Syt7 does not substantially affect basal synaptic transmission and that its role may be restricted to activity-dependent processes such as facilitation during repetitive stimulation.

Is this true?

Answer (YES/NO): NO